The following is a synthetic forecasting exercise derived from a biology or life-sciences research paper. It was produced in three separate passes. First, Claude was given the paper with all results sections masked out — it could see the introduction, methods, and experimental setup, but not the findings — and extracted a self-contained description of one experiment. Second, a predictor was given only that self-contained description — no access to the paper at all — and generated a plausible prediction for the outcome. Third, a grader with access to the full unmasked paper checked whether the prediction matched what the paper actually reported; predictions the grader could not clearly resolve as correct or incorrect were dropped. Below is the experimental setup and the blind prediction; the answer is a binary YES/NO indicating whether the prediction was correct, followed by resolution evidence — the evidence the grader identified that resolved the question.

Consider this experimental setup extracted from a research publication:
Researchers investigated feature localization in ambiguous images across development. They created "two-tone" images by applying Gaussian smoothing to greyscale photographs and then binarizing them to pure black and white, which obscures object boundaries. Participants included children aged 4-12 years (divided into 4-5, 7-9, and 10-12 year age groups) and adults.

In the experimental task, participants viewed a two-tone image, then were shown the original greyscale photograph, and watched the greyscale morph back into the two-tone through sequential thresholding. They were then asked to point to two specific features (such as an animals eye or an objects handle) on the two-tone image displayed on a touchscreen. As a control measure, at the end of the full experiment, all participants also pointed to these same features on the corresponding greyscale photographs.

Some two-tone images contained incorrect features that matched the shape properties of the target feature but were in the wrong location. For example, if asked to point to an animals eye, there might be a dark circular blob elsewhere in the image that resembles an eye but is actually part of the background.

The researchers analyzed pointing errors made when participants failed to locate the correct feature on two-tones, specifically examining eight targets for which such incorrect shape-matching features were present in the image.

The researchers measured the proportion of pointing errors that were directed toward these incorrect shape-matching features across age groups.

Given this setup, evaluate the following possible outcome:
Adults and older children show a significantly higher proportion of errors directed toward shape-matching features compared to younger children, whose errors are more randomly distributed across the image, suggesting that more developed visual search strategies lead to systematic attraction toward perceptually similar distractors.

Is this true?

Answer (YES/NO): NO